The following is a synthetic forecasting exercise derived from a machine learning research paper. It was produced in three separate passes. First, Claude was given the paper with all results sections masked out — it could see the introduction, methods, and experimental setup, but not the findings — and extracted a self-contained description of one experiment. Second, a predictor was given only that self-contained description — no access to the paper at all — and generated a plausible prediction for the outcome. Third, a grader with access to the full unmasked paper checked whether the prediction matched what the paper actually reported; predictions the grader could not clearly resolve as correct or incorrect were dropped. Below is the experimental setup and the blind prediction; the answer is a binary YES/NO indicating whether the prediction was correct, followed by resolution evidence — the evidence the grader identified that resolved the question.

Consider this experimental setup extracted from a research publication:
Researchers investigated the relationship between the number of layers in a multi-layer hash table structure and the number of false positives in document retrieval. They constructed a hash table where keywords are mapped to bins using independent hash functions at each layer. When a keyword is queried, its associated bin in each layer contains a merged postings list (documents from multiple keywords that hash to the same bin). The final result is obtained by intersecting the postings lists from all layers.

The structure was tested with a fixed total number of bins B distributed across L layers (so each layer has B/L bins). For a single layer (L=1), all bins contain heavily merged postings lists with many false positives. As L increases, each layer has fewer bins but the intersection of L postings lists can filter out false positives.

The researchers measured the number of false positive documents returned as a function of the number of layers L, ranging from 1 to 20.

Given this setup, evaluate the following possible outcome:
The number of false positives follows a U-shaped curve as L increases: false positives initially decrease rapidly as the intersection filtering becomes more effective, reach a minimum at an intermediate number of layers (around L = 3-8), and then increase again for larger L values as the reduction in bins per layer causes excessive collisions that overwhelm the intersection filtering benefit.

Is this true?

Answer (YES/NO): NO